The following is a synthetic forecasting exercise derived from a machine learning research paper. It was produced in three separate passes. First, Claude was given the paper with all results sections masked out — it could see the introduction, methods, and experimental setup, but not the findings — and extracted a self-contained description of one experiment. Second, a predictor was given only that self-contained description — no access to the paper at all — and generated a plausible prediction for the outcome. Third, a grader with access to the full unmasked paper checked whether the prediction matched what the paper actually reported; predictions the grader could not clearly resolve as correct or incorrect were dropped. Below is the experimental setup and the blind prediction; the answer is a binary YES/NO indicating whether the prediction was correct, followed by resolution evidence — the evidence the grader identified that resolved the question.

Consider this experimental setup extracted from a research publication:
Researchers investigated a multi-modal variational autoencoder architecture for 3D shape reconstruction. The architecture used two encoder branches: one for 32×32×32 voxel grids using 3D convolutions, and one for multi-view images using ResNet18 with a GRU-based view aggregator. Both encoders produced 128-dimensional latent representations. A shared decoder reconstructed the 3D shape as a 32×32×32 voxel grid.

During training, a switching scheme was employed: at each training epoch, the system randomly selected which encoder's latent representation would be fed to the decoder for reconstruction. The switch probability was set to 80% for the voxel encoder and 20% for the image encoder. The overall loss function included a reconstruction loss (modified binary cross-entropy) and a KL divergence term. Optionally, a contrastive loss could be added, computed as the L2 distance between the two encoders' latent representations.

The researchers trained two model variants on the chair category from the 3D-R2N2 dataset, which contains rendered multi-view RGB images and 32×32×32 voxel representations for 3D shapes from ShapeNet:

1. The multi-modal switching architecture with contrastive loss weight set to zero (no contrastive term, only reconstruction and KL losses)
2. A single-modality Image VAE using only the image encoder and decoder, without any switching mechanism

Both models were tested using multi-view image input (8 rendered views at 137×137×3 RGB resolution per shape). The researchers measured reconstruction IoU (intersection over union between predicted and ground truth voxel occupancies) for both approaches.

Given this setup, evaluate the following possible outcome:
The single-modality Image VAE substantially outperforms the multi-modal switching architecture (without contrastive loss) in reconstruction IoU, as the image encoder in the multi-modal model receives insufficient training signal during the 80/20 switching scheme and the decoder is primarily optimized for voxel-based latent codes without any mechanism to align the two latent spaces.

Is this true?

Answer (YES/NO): NO